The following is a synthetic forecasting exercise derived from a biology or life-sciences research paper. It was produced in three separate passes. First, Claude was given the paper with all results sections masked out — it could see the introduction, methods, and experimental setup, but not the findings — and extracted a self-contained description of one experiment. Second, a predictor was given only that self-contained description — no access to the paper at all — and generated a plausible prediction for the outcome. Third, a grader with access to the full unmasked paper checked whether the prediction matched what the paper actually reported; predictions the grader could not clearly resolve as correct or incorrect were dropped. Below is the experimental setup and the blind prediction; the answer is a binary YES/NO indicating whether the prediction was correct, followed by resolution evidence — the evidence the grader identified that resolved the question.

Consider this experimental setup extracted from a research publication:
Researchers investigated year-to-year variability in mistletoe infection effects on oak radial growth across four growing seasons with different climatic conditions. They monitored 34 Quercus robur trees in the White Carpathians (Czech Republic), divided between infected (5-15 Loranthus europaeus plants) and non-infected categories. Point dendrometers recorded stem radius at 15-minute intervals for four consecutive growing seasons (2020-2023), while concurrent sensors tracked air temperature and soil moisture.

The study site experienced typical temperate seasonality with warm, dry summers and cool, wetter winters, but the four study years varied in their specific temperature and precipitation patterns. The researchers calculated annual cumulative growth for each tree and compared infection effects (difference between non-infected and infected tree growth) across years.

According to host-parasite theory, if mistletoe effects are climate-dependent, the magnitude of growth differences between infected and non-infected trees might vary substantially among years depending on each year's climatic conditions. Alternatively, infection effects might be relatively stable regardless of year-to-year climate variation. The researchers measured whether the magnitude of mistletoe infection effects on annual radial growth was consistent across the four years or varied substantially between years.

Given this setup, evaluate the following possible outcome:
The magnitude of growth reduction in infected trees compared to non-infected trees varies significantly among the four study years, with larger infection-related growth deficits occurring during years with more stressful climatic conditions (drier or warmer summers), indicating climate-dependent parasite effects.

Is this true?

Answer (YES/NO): NO